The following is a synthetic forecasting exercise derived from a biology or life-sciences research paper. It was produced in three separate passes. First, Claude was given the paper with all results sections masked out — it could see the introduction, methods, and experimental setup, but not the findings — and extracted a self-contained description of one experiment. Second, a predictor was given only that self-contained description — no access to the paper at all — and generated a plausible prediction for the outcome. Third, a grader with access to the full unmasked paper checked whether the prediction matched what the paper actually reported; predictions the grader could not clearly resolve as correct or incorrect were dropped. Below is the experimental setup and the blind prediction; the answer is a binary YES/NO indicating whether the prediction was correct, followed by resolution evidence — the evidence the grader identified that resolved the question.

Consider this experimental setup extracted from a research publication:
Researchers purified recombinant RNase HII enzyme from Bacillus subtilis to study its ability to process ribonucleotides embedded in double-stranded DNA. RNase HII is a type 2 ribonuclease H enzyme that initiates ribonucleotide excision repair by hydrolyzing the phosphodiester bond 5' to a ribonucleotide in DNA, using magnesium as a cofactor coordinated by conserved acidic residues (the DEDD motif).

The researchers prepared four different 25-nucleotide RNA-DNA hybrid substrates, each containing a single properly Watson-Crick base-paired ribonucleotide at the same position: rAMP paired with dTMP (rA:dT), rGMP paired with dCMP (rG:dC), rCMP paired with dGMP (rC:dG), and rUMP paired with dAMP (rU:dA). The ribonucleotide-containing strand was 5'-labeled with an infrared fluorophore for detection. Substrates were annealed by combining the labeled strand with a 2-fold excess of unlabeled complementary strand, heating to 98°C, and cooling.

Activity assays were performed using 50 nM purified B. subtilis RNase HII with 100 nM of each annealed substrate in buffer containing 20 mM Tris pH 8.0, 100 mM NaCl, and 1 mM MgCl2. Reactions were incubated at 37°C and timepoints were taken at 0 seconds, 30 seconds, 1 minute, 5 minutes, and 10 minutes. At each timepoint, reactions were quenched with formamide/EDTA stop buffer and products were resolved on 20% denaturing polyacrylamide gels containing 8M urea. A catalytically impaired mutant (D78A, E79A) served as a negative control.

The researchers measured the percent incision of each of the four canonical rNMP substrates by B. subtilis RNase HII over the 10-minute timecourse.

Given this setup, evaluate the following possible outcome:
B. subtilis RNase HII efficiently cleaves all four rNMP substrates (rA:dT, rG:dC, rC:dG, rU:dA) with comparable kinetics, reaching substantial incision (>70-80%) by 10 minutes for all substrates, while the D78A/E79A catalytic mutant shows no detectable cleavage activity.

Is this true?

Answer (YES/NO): NO